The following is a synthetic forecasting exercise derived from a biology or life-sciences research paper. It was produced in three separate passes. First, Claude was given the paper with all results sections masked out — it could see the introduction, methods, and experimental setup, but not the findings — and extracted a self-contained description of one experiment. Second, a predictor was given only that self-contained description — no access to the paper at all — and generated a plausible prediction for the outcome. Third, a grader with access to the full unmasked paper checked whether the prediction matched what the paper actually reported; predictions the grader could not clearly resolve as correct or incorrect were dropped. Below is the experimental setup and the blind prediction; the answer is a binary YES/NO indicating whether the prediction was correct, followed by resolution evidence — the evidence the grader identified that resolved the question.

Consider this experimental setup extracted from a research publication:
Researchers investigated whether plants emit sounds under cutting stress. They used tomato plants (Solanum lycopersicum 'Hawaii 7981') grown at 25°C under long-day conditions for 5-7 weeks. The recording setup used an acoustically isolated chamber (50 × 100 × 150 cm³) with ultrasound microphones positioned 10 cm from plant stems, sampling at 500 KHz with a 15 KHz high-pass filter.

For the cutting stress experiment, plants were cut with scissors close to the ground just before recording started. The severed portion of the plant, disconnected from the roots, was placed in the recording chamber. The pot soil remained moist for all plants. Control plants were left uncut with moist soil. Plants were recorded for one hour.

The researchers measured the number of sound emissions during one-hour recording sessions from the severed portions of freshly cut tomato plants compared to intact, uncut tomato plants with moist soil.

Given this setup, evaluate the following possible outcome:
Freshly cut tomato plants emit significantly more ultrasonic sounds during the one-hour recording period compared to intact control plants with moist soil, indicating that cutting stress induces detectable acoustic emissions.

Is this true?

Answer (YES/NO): YES